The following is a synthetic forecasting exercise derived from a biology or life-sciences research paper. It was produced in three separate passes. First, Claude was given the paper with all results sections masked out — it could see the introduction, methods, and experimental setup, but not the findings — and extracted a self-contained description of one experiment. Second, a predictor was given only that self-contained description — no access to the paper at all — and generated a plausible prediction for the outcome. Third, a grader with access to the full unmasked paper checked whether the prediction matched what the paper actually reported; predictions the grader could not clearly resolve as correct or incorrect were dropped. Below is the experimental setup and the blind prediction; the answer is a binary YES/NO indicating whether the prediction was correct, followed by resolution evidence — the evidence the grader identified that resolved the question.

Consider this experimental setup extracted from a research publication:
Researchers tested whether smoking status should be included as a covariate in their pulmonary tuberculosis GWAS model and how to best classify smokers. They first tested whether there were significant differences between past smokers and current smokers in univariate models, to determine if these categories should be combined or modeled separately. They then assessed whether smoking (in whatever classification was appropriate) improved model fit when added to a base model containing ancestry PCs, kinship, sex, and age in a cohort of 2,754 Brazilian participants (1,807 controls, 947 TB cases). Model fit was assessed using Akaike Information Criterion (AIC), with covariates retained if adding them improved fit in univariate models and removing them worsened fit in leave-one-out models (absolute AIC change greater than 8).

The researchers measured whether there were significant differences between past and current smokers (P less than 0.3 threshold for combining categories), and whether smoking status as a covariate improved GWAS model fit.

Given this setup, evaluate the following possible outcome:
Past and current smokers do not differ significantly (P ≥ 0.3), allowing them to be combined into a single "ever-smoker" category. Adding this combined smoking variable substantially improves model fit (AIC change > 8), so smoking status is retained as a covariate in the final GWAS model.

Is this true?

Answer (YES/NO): YES